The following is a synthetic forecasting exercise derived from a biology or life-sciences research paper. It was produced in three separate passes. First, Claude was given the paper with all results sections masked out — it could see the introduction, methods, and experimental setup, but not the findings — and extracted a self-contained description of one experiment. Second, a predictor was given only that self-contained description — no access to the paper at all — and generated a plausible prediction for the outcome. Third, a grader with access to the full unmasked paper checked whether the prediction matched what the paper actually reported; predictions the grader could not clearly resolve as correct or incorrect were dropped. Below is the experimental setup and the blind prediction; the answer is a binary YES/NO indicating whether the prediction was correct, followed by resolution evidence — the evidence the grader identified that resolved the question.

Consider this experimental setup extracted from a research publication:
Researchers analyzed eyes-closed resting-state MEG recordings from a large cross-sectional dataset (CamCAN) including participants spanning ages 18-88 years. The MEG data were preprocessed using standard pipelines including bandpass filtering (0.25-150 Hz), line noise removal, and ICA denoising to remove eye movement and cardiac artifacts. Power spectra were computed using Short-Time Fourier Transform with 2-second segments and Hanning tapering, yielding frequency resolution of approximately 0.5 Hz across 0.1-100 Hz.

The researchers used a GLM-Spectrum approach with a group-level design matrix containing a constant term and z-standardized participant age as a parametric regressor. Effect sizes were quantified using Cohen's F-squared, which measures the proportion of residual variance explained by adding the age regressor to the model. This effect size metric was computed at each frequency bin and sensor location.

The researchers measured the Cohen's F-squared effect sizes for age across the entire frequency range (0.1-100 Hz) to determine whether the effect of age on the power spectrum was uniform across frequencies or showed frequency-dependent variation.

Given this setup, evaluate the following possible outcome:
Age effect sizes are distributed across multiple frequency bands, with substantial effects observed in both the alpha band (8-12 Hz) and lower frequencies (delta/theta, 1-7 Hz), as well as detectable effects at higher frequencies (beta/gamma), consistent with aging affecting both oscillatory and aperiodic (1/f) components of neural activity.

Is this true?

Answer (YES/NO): YES